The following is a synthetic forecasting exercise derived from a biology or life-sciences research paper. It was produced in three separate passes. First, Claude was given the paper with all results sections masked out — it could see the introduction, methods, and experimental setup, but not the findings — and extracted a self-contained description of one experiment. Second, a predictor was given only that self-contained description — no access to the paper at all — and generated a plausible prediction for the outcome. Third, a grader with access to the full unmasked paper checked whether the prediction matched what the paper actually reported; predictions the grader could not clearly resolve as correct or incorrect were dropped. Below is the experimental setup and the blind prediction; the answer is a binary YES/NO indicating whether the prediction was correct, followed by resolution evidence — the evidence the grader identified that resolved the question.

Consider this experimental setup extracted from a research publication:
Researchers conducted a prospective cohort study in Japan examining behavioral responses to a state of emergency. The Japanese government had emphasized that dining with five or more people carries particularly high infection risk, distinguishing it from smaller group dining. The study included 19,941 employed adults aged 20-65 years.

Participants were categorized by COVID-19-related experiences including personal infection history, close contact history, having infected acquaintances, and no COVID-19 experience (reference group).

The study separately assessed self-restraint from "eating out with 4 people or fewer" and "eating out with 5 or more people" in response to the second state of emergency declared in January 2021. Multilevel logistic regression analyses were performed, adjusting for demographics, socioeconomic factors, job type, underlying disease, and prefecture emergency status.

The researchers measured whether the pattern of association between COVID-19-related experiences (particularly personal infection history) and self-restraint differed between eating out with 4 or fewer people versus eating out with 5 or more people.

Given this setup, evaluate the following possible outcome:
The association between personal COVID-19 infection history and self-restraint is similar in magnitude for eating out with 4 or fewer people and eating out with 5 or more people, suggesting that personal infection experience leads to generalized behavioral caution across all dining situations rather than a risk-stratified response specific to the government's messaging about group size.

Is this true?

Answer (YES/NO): NO